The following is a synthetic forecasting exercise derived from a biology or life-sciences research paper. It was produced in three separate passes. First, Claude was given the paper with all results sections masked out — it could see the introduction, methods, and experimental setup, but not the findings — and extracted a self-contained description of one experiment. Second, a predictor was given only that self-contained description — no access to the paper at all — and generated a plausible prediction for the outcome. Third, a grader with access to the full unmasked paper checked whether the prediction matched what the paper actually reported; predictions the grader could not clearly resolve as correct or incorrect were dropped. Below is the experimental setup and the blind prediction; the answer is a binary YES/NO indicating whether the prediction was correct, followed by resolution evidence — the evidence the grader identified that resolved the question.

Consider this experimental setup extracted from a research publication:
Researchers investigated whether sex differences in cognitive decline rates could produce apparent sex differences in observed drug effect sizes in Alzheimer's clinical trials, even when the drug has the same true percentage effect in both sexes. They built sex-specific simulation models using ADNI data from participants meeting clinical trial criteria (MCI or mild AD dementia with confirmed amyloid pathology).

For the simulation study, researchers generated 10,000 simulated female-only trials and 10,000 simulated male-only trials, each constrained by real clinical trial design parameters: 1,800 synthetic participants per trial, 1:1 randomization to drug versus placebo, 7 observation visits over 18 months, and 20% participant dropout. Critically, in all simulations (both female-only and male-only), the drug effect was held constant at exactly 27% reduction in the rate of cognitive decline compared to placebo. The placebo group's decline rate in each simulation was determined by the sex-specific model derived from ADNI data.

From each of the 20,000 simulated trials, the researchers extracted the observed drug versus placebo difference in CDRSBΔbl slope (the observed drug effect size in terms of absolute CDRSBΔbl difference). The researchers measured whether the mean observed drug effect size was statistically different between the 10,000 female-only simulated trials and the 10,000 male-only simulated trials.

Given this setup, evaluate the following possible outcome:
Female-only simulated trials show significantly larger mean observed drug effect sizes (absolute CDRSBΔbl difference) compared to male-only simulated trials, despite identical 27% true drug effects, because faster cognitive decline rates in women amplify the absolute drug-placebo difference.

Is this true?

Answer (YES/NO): YES